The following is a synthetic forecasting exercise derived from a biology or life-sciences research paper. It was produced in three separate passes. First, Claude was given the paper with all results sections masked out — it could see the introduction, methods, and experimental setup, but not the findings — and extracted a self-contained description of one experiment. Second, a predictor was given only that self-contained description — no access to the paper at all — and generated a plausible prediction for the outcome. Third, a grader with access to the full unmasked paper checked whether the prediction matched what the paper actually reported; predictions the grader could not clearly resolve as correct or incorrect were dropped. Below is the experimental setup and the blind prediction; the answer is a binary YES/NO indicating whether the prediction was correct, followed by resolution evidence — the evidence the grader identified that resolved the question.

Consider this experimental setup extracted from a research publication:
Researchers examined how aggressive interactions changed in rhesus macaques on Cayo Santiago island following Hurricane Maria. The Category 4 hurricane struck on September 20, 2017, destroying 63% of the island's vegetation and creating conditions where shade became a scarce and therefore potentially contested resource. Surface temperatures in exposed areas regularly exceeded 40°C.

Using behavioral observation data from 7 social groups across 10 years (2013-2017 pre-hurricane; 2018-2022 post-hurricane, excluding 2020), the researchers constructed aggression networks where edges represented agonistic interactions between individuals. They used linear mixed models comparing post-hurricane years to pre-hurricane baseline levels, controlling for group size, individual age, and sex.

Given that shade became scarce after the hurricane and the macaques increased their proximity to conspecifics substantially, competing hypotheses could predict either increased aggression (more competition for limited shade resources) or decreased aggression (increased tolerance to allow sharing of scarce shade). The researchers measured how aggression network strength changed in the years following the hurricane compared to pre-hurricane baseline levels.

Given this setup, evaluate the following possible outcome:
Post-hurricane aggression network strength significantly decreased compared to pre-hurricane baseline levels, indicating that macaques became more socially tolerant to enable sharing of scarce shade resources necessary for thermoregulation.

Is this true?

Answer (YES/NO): YES